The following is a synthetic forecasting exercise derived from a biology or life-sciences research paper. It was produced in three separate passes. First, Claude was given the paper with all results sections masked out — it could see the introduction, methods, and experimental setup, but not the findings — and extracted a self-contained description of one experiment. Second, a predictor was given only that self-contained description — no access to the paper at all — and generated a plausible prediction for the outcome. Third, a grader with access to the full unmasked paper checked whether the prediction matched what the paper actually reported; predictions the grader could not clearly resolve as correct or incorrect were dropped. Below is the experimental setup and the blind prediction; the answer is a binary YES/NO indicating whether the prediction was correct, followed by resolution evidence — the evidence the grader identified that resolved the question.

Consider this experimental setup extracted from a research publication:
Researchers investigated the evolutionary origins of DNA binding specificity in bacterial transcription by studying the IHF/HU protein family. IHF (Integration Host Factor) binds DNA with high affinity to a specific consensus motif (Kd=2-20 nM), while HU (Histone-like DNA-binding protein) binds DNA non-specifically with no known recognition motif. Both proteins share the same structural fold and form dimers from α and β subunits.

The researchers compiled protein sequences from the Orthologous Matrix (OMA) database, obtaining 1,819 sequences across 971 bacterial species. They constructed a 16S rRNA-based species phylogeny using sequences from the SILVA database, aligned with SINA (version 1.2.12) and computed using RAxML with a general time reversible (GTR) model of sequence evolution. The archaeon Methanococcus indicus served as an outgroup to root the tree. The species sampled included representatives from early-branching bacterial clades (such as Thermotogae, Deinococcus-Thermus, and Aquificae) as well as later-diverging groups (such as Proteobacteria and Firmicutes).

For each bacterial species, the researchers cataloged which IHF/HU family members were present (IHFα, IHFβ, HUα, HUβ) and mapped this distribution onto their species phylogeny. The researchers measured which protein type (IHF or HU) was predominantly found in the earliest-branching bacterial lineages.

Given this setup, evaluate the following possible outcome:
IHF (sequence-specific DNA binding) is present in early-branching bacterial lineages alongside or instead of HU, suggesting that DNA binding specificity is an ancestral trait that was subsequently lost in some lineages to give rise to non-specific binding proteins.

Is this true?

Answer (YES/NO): NO